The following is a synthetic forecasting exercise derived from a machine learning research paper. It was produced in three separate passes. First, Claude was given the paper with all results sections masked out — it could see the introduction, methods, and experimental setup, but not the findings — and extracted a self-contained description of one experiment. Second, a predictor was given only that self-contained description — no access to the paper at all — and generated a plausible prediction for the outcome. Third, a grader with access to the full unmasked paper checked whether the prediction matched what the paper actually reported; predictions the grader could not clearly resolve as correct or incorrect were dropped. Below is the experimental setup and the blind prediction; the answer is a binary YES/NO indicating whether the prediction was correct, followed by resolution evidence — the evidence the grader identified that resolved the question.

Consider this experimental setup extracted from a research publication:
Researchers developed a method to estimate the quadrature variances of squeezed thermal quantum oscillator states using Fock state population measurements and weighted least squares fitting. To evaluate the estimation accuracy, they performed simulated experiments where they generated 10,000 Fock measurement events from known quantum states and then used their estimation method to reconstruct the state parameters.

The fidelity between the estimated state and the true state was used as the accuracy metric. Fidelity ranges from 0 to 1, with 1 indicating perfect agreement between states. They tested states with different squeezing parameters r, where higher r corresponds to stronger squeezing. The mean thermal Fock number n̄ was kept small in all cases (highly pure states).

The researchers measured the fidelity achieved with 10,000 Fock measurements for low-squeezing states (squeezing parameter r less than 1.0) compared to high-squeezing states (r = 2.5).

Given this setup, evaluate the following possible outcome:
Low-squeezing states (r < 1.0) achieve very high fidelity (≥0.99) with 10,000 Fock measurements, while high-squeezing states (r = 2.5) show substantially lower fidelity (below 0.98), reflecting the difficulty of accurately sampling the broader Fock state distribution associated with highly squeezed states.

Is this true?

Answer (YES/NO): NO